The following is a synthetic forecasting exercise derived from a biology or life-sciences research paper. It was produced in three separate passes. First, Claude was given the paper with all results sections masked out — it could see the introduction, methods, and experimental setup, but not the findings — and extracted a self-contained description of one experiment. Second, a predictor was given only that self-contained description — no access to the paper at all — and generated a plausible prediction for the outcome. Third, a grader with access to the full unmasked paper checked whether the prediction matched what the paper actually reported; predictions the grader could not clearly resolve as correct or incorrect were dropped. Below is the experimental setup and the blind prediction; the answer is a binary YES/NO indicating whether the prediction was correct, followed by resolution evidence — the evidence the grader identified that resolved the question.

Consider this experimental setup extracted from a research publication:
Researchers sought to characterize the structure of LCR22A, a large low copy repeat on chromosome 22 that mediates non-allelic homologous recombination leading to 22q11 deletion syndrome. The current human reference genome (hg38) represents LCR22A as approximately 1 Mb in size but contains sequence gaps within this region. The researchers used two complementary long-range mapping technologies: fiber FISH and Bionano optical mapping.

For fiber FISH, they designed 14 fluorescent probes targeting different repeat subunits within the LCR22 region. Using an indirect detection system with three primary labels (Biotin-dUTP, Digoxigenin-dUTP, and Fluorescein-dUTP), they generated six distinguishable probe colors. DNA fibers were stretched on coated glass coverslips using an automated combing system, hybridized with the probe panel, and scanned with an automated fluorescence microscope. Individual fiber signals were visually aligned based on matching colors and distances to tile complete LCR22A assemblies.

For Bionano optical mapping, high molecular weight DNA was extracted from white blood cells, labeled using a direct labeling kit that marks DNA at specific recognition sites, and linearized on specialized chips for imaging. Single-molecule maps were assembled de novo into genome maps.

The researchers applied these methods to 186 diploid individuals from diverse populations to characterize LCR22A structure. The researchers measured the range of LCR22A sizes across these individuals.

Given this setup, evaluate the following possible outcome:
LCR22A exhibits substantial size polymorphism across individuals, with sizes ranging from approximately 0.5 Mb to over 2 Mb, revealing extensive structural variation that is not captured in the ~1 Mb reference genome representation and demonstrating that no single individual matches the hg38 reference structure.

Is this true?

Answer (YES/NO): NO